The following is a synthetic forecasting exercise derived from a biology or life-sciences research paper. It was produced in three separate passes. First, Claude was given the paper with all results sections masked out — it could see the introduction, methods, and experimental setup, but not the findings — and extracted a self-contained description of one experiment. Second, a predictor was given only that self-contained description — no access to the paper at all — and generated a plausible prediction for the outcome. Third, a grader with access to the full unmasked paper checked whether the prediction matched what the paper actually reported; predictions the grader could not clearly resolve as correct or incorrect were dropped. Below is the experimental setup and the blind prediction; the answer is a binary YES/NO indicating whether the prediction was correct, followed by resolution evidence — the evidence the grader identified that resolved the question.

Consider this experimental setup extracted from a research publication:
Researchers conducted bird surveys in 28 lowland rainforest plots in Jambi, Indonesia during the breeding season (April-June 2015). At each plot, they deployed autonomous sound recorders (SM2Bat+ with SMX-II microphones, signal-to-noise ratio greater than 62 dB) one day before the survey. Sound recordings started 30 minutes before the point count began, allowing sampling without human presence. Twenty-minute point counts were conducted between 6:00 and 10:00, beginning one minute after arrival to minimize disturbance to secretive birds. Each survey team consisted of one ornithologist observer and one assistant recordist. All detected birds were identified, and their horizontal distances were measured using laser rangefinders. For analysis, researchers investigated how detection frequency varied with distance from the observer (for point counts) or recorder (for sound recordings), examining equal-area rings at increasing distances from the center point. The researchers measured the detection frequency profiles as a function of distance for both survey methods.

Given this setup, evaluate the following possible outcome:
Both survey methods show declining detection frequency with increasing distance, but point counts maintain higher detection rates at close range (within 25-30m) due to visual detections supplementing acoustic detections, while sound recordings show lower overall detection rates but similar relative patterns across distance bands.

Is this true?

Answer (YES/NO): NO